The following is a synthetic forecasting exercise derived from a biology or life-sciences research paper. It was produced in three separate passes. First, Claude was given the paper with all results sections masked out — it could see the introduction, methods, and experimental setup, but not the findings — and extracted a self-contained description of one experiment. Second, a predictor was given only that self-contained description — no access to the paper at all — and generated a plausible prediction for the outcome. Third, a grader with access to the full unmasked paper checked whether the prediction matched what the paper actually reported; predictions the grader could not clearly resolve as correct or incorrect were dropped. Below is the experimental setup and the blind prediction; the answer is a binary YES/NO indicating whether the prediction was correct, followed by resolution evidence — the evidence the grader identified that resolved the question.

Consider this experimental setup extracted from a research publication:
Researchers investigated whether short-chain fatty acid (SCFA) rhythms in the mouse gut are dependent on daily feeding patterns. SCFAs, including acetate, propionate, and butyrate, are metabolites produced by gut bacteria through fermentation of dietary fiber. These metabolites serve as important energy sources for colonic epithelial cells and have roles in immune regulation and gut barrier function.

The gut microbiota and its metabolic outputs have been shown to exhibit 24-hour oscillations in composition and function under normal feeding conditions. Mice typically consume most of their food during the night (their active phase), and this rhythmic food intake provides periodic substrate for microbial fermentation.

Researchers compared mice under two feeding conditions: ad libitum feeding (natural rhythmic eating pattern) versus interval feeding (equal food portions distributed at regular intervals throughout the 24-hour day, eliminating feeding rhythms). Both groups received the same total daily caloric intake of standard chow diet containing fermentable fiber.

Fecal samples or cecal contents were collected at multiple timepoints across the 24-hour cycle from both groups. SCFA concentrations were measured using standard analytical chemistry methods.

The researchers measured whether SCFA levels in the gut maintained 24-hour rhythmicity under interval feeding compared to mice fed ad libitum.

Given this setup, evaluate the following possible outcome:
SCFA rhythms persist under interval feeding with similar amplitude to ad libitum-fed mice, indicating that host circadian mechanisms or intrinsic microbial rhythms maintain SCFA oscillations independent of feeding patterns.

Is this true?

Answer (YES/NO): NO